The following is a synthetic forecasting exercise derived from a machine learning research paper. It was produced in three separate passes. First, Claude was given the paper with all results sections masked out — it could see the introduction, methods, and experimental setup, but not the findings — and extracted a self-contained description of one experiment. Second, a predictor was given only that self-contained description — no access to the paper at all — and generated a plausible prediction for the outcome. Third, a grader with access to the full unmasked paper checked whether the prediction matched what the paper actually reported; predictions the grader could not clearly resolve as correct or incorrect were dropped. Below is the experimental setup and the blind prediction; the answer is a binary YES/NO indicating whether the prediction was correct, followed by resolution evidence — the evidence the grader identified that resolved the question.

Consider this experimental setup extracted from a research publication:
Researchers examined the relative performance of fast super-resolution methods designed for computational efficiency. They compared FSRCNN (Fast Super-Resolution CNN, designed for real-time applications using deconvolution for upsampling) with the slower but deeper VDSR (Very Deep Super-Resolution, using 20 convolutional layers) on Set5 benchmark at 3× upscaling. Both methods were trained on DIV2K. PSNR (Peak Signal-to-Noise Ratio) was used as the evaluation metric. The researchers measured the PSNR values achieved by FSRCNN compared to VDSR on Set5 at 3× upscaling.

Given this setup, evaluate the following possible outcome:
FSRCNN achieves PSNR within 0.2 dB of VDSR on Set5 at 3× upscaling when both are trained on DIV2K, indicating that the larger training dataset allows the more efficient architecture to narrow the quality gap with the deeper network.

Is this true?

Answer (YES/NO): NO